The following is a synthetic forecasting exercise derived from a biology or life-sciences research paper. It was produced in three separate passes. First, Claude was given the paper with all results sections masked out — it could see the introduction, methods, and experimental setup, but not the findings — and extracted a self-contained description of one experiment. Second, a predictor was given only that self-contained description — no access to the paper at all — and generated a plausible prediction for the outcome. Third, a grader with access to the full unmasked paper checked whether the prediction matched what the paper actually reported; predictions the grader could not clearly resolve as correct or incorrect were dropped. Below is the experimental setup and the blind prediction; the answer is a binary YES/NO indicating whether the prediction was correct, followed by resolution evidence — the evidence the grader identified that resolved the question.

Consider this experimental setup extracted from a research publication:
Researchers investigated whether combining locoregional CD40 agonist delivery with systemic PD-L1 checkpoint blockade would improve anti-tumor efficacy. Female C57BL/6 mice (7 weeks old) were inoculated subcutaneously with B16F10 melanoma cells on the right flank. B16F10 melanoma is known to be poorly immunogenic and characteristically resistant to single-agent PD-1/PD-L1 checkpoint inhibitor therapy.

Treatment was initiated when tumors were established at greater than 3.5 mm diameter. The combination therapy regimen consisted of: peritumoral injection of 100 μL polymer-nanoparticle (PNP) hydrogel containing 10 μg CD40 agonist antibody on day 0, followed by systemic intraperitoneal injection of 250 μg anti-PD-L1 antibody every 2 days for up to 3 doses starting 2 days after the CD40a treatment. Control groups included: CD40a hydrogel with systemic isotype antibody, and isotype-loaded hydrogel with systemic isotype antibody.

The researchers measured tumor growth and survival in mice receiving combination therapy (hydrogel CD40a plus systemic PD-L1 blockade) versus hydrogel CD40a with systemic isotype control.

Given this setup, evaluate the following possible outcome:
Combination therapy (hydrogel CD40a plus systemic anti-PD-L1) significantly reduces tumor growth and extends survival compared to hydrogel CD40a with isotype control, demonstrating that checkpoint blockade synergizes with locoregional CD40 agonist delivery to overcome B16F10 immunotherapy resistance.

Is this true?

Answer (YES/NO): YES